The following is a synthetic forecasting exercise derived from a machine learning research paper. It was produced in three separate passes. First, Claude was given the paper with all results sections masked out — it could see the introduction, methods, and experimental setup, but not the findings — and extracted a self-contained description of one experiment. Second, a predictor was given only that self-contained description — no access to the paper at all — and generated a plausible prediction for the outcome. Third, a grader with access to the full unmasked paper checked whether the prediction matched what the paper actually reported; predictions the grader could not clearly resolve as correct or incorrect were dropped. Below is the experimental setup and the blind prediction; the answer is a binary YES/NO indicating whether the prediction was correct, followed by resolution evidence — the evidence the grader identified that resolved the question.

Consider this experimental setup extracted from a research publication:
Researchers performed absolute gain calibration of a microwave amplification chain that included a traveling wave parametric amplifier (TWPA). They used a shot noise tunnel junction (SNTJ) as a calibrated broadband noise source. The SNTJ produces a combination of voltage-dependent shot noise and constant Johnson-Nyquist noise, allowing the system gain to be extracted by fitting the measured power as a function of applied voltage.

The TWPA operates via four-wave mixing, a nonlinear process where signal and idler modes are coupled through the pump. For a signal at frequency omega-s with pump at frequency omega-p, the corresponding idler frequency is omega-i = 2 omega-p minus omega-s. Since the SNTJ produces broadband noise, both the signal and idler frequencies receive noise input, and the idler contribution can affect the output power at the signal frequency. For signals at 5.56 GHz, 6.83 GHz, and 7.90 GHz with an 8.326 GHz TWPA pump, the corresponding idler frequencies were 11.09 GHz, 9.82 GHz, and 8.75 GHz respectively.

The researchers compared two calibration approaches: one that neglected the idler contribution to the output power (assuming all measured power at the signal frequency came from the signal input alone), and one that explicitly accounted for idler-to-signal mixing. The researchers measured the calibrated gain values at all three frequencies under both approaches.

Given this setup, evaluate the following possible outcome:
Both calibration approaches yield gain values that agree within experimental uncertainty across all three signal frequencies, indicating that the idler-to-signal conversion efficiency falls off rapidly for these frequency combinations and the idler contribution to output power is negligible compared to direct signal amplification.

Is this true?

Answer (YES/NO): NO